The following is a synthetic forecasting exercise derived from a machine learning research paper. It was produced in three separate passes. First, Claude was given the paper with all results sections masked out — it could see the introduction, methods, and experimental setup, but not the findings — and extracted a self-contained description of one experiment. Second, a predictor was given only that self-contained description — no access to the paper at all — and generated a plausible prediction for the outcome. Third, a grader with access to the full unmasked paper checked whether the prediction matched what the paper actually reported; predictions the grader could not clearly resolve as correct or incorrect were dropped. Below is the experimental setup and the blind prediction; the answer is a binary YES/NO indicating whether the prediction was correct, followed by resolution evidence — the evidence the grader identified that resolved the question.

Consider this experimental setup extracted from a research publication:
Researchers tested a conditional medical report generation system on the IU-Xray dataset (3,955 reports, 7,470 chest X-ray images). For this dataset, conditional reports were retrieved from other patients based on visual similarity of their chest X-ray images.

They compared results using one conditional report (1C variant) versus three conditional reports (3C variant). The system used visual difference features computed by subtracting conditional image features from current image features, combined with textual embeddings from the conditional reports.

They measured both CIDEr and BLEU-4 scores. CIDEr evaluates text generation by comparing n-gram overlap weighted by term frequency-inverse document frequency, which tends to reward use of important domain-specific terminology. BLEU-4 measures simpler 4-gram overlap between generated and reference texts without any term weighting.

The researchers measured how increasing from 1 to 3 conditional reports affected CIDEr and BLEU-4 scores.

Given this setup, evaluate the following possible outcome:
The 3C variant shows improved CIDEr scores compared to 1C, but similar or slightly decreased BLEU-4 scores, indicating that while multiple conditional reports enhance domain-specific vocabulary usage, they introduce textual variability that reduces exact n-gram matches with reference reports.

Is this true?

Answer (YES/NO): NO